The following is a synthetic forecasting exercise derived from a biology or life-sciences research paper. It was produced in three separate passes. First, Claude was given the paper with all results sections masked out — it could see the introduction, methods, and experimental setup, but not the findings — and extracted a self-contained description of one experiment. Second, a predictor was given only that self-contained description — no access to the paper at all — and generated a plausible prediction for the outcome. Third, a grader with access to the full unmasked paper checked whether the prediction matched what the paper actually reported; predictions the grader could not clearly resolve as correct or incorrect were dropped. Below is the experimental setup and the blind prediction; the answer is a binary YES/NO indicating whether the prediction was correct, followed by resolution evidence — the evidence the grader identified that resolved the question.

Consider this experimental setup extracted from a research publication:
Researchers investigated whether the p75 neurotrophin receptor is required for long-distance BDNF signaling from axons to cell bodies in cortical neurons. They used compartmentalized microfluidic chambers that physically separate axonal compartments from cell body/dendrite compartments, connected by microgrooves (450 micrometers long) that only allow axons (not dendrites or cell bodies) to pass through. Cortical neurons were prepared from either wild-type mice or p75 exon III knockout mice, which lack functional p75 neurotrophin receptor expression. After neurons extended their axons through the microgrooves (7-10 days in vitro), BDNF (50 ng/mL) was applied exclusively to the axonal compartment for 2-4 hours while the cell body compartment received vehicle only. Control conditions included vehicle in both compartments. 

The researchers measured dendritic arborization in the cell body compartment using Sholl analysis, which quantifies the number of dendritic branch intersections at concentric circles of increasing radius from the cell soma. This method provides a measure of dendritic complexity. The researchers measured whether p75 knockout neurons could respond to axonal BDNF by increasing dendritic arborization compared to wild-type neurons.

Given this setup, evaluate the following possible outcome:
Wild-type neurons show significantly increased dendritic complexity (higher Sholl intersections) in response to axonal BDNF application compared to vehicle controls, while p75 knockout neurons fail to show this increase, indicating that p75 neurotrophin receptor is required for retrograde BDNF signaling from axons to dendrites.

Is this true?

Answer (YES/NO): NO